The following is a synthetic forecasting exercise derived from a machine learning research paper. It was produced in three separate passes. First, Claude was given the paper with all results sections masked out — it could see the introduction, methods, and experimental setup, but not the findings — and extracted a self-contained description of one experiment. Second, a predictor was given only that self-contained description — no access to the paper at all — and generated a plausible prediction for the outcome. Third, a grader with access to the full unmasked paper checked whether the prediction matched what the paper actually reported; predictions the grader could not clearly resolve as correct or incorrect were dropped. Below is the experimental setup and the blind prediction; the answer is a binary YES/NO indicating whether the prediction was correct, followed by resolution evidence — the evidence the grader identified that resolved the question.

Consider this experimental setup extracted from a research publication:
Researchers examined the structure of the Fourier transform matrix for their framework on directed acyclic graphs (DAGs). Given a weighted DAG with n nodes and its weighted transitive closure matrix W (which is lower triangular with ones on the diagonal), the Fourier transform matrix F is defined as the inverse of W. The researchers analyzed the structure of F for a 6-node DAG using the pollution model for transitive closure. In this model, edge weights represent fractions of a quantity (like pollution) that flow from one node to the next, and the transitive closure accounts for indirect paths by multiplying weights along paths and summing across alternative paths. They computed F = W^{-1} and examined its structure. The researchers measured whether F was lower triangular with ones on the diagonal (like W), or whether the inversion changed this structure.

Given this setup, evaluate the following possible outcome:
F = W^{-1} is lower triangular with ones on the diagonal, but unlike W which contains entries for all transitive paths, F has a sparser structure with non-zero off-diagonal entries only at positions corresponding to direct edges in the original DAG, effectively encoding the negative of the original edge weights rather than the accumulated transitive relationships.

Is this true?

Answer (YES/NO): YES